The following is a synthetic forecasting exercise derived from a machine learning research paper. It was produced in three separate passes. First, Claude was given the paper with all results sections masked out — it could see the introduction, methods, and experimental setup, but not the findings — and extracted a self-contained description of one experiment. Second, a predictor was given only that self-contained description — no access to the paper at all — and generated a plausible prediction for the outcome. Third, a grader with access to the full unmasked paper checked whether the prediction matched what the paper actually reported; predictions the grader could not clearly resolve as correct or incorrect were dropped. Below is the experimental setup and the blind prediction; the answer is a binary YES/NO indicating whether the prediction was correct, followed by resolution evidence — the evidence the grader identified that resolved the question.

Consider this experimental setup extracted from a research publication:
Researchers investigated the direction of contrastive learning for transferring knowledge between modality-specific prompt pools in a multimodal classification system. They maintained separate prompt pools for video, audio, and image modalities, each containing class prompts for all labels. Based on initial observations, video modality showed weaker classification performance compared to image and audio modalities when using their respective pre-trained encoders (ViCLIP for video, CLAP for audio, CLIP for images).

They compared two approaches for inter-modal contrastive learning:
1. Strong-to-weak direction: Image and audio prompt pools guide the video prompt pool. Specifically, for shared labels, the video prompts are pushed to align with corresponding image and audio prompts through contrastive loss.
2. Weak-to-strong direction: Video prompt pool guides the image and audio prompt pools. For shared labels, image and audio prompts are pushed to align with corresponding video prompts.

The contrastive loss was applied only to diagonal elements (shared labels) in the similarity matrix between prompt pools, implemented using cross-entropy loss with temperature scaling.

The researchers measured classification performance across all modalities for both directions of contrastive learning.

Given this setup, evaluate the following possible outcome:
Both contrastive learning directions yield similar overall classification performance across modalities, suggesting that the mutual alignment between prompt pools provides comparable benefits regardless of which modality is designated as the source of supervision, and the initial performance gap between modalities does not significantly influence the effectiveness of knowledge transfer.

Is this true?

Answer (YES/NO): NO